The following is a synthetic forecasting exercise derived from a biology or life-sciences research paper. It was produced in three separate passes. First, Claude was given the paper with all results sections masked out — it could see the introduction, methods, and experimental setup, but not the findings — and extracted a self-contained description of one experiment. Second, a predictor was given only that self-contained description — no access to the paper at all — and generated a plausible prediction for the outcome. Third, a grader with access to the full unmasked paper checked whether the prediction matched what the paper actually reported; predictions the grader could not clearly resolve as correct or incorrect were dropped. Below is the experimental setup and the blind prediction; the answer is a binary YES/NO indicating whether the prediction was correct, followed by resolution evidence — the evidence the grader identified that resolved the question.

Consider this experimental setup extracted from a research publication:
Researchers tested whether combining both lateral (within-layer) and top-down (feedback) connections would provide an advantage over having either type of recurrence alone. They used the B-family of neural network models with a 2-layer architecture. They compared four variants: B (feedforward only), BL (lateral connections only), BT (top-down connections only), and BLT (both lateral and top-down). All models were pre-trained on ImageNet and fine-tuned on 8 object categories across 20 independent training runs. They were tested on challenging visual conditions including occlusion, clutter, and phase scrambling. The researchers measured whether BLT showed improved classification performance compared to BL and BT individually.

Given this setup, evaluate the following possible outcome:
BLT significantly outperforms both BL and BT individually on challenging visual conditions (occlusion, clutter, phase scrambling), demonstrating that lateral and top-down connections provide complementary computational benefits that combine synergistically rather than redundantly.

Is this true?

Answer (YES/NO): NO